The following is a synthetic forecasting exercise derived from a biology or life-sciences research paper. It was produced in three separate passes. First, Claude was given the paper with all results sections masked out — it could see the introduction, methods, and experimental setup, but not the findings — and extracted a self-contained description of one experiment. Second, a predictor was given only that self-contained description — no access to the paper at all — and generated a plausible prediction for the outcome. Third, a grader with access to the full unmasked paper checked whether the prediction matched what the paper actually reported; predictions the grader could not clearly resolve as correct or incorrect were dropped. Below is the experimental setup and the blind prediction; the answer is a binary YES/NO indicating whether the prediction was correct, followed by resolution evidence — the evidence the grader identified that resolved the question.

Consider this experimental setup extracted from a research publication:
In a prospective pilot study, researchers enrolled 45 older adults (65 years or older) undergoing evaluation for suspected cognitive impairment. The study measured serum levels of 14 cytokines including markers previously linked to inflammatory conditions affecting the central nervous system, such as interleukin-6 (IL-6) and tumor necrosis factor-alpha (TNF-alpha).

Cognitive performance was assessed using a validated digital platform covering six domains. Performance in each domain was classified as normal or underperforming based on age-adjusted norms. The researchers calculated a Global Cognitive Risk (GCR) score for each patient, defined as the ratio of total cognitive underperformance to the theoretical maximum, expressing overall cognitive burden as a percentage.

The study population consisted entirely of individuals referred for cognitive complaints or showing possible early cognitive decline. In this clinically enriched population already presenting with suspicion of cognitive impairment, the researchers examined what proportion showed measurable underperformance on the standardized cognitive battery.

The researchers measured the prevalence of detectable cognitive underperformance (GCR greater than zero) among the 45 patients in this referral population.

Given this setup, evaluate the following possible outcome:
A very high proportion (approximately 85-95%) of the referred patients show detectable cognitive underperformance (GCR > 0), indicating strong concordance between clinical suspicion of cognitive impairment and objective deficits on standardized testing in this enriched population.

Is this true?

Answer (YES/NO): NO